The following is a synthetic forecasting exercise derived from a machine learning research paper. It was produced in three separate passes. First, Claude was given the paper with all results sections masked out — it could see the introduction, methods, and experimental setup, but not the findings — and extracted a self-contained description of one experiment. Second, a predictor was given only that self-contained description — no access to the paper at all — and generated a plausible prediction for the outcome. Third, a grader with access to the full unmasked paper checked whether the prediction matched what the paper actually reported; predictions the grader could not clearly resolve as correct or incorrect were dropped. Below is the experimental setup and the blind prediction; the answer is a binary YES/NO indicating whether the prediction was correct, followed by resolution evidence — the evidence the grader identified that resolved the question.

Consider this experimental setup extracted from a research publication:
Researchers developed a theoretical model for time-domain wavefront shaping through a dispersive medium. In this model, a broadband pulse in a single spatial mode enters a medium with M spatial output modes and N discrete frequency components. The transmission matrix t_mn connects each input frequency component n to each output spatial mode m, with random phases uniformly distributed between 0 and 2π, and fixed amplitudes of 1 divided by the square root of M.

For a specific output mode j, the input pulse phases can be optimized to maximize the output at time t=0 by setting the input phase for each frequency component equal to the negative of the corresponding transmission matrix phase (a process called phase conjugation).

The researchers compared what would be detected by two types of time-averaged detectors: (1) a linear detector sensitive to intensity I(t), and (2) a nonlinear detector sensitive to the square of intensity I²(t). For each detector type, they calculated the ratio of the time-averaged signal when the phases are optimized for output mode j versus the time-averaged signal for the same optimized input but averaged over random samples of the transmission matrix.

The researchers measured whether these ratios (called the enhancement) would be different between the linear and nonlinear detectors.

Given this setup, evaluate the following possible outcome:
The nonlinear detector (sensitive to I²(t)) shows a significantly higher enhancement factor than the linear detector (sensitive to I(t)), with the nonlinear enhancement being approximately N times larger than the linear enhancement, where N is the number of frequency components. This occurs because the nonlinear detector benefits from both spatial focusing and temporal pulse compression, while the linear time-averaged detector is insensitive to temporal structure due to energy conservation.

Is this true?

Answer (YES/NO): YES